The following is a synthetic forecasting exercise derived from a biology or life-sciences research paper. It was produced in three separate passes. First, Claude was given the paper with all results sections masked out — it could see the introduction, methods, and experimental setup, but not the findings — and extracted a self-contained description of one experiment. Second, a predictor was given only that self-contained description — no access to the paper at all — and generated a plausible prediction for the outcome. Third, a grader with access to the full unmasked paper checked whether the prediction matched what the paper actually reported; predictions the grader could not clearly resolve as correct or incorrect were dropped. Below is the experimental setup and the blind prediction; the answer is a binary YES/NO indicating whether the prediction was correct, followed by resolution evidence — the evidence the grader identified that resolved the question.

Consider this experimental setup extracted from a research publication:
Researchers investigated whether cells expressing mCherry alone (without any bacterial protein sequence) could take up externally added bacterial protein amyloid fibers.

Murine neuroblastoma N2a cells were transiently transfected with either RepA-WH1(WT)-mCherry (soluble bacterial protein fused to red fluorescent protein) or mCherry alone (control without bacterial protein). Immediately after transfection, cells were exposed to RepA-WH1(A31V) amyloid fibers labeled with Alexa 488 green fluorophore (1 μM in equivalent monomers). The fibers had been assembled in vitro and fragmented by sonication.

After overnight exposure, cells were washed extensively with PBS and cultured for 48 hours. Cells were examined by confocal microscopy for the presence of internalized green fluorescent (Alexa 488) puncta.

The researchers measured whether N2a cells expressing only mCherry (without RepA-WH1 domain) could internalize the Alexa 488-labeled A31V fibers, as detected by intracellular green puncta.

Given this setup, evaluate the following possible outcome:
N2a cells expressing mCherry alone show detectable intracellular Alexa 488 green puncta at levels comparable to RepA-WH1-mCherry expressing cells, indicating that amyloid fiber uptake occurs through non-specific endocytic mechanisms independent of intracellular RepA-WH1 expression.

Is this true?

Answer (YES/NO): YES